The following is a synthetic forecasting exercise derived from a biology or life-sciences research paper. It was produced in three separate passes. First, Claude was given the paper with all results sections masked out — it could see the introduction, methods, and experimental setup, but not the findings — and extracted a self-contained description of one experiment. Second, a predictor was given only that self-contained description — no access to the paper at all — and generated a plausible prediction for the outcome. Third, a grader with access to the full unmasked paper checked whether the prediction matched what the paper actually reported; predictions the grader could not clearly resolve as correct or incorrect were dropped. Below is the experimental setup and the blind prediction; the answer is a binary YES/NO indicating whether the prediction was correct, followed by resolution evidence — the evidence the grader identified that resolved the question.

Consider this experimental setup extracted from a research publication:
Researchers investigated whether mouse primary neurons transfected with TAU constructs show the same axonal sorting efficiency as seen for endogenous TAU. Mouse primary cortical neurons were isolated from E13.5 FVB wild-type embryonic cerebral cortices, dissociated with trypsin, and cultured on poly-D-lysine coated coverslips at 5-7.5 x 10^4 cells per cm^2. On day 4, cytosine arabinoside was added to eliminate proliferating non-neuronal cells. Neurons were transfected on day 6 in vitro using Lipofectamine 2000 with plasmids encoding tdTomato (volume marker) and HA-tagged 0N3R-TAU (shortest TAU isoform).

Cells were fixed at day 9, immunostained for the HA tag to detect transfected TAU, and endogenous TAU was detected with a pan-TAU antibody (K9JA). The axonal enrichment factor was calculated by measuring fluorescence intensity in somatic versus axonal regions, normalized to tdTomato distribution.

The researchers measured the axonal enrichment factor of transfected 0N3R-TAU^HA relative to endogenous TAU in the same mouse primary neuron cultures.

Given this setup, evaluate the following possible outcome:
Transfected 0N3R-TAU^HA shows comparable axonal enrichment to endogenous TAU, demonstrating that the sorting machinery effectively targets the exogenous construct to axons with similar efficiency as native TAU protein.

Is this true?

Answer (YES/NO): NO